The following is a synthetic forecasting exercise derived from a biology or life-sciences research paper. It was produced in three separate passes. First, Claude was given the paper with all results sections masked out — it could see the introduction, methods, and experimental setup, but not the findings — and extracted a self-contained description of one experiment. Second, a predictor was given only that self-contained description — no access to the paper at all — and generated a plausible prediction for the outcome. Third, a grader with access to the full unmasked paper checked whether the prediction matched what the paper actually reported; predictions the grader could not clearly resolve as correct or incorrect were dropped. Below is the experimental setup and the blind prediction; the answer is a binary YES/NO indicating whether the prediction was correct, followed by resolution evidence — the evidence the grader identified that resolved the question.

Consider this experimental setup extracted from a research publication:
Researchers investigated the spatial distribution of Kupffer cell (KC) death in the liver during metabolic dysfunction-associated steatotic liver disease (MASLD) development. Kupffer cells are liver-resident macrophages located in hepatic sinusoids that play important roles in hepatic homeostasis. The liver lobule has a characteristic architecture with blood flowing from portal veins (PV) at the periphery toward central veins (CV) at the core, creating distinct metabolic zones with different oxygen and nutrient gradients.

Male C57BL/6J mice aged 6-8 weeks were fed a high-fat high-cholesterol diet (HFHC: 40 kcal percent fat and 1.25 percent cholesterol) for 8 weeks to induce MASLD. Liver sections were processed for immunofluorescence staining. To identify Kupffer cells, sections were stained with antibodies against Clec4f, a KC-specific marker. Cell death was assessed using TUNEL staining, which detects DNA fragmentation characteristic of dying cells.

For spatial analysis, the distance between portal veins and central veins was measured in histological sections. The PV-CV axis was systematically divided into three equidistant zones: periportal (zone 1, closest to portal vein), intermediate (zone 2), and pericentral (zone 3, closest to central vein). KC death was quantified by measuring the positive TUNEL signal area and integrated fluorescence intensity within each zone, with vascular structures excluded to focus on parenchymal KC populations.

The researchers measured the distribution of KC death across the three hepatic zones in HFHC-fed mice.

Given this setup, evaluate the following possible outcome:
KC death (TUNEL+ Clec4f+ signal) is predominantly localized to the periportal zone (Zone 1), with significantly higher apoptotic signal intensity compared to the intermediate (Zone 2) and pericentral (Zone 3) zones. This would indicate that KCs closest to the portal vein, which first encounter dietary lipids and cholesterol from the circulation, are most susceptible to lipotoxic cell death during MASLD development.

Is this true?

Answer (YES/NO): YES